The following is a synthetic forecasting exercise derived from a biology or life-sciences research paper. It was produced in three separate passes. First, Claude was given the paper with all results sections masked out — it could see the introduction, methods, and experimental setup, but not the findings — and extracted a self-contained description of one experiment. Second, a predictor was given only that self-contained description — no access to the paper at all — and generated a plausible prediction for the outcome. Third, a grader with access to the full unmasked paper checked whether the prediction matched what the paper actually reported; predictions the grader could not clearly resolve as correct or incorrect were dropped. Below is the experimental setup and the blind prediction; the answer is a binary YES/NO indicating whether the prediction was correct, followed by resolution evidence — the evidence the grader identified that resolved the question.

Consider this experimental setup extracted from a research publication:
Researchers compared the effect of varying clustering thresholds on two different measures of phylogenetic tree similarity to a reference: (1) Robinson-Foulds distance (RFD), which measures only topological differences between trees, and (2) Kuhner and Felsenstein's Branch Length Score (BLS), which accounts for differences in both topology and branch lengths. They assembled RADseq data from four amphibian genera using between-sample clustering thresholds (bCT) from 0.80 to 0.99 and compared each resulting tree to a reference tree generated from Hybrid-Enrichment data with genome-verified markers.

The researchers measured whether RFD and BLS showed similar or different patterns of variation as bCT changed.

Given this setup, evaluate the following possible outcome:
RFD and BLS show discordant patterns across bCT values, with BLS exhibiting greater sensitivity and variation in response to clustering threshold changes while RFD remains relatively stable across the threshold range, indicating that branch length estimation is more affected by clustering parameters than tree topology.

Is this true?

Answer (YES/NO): YES